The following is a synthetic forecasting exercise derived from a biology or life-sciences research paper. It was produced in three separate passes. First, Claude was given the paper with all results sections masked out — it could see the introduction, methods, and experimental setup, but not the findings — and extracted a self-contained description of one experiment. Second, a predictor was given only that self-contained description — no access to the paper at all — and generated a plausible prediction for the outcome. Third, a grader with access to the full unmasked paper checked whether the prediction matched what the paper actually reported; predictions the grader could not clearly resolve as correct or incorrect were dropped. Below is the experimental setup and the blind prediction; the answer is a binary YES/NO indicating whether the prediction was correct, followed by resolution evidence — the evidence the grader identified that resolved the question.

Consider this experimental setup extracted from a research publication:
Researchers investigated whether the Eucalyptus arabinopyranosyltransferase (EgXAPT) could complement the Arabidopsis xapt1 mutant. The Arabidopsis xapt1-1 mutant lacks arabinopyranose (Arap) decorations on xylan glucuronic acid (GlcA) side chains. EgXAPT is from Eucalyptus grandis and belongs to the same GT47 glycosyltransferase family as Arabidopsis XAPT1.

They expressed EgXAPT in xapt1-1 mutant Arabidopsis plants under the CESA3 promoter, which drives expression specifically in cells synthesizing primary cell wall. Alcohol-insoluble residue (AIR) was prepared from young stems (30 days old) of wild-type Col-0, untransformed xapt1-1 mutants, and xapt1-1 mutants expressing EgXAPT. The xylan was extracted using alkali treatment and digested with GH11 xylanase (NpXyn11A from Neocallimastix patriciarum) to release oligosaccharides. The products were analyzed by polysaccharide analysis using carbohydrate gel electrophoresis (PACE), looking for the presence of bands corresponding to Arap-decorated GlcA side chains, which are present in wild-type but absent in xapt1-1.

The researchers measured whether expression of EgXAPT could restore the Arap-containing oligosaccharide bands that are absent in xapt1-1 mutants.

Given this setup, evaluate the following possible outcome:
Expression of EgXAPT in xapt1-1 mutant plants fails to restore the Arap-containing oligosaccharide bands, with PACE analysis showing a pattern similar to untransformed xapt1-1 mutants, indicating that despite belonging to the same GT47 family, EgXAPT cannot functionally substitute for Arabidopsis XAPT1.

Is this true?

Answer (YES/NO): NO